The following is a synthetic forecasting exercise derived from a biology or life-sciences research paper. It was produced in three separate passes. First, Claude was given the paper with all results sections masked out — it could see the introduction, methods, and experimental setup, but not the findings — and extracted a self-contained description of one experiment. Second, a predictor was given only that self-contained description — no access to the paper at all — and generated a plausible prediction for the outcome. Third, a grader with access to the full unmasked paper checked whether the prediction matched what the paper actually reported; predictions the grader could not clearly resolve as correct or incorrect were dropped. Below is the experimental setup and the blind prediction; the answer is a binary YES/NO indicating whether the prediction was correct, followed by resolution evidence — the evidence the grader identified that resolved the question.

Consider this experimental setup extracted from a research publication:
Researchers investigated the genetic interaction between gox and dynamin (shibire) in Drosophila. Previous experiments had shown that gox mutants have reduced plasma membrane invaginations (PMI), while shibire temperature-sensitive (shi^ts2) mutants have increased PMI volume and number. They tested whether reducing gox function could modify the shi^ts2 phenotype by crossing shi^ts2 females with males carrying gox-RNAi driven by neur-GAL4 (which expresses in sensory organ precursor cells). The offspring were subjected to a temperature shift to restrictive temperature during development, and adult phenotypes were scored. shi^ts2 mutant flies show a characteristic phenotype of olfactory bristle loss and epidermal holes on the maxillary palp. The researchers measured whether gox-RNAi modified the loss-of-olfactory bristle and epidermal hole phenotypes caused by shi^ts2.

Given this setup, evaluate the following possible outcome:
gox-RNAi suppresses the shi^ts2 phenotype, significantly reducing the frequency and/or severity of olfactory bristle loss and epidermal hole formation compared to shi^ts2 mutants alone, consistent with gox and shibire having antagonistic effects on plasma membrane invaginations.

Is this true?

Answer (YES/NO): YES